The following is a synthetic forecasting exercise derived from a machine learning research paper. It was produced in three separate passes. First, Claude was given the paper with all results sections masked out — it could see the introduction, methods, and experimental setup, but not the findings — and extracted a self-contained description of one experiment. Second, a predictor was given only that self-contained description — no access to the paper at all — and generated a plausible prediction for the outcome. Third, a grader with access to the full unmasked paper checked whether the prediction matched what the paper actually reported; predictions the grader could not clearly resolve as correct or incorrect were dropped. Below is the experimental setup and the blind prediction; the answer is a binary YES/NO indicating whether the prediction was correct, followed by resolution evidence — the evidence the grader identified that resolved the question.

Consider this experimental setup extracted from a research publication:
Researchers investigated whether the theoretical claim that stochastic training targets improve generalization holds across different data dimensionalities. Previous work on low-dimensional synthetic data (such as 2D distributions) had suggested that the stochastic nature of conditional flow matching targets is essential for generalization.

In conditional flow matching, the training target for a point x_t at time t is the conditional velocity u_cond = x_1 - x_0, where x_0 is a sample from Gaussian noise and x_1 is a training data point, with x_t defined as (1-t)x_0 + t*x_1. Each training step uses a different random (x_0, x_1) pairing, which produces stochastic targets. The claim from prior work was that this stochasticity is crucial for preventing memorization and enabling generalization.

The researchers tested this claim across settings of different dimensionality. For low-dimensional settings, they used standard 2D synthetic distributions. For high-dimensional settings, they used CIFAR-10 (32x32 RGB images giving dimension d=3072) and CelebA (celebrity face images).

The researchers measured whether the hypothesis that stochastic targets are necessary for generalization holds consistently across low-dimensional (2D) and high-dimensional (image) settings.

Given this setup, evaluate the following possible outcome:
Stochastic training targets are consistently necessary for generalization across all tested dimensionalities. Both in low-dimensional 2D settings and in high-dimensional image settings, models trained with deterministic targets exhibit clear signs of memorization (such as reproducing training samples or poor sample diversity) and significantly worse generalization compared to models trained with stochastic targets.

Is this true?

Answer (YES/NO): NO